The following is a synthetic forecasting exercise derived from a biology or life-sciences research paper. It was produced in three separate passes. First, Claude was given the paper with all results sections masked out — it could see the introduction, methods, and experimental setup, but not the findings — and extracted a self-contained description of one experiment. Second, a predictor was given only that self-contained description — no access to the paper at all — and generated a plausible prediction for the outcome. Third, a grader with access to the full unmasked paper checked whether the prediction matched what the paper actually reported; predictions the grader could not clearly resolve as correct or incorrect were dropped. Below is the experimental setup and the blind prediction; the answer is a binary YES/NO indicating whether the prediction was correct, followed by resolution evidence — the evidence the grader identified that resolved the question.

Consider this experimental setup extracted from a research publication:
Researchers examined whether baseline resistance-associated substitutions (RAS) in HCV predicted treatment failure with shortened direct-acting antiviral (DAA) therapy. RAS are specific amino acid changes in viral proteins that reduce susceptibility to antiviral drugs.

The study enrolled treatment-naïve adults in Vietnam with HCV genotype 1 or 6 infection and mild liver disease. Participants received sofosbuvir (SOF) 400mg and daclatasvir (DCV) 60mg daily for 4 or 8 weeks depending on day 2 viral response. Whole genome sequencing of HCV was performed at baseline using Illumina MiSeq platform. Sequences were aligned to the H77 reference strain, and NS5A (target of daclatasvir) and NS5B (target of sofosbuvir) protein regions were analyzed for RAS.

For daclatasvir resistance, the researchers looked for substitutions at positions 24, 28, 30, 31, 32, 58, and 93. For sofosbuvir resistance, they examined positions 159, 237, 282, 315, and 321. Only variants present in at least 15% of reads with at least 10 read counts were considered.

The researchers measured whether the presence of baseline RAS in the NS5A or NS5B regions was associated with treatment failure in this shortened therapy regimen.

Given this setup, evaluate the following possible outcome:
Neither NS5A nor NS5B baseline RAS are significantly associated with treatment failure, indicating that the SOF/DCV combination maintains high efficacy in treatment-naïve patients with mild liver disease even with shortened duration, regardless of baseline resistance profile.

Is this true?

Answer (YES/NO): YES